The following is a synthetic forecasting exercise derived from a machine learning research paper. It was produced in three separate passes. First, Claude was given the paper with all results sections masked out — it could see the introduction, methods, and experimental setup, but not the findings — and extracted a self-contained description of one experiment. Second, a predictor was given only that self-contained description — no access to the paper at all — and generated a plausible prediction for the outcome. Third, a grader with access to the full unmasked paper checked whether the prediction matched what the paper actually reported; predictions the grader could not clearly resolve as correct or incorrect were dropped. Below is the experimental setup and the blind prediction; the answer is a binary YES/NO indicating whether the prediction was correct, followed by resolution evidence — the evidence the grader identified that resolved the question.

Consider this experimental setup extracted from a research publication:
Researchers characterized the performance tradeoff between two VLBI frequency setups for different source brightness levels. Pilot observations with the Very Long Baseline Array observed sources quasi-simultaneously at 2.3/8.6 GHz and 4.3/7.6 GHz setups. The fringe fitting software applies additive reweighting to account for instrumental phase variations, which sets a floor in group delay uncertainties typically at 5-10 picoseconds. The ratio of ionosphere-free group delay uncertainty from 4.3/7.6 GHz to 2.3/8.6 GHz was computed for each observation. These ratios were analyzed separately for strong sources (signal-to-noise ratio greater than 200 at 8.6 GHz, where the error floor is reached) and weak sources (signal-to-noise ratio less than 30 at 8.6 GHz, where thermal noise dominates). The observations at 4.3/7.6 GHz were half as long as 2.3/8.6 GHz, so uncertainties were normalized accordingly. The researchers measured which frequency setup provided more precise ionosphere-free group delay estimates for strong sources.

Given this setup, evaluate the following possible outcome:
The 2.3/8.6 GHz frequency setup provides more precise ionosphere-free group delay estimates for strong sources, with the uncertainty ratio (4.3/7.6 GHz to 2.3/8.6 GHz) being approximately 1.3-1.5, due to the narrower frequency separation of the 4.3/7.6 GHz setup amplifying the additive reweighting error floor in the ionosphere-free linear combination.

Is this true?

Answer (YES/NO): NO